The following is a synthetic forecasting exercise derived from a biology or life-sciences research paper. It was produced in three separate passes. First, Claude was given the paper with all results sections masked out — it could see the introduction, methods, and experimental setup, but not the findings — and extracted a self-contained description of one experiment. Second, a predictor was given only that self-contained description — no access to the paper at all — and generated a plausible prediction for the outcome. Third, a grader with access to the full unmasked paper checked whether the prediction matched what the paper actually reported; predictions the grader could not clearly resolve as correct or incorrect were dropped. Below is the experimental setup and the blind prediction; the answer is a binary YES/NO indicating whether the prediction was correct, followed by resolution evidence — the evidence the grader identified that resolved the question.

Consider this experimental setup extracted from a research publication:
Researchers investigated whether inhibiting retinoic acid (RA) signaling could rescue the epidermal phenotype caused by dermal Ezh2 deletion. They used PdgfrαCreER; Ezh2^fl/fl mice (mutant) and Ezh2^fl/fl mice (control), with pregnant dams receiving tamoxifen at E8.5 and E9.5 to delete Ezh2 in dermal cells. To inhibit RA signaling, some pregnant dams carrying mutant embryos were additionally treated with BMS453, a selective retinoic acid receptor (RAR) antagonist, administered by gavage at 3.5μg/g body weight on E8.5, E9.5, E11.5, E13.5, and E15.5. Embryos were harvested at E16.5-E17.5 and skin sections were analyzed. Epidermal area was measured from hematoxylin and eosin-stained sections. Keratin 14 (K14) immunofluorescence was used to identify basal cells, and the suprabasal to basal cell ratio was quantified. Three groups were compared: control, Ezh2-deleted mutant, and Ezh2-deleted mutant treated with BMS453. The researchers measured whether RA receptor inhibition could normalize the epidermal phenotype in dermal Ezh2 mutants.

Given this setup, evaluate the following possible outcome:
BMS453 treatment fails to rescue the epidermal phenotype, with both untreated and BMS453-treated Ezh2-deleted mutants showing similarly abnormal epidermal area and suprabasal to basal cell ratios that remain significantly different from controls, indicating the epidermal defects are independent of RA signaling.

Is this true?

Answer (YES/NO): NO